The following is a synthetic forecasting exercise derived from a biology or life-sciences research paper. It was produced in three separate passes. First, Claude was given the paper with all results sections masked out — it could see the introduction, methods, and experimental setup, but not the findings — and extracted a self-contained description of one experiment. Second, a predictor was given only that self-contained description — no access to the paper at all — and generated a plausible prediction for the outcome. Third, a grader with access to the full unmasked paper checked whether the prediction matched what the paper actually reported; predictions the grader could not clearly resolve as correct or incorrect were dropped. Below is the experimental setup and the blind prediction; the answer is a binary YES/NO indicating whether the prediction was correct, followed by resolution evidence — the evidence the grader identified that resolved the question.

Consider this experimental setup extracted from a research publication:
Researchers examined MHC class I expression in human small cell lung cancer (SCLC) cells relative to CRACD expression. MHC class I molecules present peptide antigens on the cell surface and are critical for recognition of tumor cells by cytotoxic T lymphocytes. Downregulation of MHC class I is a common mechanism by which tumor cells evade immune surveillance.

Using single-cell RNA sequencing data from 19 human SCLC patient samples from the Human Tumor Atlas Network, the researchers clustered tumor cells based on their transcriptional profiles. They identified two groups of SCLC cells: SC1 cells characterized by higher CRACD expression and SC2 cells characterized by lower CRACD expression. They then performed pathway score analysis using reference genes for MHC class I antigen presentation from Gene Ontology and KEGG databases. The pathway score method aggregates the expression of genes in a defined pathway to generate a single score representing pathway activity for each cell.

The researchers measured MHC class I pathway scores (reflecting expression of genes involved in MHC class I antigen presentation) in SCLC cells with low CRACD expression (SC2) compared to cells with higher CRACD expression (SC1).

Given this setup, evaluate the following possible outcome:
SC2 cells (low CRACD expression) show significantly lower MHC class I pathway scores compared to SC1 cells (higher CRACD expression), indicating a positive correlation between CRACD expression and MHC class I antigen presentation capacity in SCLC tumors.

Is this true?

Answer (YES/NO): NO